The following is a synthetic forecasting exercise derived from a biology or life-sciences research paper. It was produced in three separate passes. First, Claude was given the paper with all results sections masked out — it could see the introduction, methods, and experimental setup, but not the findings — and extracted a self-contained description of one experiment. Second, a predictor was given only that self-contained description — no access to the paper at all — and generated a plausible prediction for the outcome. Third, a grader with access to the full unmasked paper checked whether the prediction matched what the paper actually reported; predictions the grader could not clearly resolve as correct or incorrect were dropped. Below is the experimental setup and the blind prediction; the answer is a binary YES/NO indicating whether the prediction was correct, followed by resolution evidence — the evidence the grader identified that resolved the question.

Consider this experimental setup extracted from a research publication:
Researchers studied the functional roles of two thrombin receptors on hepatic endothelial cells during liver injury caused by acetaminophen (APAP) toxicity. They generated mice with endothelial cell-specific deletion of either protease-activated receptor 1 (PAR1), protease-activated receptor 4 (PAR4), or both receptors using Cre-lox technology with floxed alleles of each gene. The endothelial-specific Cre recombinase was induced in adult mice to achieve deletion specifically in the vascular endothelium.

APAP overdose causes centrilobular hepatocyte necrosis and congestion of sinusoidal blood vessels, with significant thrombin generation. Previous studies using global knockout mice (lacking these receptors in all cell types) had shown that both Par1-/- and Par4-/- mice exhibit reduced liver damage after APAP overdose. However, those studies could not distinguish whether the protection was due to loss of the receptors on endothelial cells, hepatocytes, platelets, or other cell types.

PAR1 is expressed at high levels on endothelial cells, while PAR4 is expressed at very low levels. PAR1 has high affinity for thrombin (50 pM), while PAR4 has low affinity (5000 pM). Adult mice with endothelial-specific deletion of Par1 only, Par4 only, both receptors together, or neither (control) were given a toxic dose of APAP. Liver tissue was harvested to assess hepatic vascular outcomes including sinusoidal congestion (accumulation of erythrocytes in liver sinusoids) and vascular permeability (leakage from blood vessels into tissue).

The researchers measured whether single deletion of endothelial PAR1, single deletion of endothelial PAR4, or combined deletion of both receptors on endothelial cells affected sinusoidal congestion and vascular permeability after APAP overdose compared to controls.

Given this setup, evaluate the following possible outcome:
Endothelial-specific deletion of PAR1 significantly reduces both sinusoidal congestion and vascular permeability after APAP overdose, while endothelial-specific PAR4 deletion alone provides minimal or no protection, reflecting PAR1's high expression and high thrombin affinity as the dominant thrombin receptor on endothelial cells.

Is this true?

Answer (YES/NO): NO